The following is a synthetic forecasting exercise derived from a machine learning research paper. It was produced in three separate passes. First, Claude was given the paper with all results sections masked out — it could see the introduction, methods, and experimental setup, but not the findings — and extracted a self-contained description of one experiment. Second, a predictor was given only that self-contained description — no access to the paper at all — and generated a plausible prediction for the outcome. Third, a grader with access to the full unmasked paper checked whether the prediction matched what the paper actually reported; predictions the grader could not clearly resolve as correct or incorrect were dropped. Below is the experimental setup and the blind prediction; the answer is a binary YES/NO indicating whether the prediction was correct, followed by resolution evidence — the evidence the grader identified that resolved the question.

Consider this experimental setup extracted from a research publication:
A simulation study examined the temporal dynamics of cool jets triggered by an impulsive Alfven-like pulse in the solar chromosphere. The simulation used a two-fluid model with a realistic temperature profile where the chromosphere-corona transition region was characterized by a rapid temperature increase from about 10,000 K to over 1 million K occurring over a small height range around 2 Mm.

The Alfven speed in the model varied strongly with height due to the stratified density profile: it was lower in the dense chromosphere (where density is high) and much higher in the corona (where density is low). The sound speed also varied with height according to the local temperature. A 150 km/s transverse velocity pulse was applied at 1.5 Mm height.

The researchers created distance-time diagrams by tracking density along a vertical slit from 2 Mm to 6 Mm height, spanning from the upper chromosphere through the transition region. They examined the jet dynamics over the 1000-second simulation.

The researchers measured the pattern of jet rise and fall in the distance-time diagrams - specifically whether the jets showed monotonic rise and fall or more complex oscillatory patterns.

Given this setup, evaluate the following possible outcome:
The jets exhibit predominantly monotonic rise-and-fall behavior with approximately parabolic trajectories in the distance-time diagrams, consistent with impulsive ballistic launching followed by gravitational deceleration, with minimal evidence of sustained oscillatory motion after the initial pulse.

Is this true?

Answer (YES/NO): NO